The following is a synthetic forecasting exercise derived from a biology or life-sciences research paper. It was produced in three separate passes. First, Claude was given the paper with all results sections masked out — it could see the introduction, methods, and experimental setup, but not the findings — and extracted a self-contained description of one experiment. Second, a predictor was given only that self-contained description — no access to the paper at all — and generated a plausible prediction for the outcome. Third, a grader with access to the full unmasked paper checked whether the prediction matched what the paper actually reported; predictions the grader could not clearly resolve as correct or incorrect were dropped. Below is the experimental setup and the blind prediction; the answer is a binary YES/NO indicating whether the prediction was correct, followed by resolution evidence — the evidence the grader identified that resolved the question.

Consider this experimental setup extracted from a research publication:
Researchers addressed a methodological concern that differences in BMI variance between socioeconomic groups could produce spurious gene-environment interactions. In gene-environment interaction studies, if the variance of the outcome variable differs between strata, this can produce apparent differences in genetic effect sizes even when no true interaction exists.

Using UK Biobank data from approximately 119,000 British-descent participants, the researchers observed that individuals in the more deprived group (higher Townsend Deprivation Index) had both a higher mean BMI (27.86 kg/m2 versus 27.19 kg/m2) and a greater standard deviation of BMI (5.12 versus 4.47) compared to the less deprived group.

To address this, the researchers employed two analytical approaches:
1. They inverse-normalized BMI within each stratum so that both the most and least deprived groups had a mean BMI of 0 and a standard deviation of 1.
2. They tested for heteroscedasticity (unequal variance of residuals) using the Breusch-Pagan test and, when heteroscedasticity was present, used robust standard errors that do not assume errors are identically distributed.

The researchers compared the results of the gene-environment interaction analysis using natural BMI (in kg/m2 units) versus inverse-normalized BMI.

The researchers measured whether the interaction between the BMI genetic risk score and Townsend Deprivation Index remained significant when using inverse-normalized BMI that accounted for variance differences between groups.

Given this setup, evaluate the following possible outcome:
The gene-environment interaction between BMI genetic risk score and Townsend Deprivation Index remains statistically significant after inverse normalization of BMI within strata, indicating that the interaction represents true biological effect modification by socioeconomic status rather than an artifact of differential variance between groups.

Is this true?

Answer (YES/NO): YES